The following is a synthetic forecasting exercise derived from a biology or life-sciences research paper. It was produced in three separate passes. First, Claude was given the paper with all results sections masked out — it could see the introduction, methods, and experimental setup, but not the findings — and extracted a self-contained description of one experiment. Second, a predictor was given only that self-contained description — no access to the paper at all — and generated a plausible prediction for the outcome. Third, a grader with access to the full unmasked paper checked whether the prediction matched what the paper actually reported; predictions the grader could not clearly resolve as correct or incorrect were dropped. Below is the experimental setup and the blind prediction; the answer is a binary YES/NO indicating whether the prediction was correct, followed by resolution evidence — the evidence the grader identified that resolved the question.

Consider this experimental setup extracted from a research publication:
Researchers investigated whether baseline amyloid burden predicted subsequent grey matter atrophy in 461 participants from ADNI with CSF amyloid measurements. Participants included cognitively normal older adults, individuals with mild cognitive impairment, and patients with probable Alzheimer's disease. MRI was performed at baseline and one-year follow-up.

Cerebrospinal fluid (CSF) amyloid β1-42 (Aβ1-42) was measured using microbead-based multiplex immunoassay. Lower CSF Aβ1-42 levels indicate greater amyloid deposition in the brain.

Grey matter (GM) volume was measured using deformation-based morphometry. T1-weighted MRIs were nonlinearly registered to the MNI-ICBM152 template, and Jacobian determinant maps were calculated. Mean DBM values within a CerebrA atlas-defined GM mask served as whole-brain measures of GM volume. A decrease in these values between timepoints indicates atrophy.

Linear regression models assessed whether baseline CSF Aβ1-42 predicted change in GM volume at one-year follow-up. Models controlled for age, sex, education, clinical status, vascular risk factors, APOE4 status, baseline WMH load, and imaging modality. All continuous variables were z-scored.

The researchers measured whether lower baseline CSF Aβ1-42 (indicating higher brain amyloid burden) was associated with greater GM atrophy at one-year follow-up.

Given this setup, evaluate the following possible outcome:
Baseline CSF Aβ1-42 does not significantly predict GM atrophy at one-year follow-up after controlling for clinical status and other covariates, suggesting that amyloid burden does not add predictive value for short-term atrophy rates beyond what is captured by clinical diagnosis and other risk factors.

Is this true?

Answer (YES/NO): YES